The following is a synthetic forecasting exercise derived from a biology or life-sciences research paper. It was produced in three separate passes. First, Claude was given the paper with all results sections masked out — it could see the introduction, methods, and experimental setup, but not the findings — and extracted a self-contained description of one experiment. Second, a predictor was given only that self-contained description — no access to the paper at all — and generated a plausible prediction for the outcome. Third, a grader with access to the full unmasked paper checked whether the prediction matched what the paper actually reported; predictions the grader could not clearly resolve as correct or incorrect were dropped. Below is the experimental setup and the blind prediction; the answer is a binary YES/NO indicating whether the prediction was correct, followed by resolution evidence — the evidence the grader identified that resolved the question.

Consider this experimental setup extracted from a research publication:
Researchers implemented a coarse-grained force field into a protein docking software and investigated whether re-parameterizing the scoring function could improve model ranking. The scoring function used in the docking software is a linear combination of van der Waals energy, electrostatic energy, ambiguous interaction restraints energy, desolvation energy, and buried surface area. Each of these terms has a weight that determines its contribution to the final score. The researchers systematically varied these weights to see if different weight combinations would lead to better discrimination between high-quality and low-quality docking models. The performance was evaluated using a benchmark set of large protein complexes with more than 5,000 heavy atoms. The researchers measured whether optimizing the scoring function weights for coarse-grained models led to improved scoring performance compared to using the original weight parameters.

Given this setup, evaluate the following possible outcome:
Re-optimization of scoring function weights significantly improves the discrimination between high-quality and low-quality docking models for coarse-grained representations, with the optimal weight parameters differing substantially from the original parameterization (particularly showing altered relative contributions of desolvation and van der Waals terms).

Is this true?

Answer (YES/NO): NO